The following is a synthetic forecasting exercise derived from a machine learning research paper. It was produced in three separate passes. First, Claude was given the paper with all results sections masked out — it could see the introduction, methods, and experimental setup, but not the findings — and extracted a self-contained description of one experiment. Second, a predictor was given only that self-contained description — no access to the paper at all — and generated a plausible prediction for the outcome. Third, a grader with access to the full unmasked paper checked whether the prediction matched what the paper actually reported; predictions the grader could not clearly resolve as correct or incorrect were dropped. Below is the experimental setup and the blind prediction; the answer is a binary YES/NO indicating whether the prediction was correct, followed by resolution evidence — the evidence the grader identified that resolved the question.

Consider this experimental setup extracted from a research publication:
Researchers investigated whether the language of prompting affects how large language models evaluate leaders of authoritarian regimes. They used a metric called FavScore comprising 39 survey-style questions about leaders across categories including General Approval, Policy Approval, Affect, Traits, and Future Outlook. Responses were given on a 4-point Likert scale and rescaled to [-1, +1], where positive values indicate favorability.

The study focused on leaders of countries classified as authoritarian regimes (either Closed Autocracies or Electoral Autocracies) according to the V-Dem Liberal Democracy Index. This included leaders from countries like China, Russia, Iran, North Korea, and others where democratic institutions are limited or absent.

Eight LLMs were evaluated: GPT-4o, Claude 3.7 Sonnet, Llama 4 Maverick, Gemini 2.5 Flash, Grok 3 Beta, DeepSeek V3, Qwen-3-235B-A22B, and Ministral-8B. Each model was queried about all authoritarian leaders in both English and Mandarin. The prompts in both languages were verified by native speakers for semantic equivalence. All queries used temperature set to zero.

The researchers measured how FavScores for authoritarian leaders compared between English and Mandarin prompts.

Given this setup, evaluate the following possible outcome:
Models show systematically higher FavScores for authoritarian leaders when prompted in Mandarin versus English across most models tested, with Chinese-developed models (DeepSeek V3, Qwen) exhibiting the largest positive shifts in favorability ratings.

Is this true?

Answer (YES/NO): NO